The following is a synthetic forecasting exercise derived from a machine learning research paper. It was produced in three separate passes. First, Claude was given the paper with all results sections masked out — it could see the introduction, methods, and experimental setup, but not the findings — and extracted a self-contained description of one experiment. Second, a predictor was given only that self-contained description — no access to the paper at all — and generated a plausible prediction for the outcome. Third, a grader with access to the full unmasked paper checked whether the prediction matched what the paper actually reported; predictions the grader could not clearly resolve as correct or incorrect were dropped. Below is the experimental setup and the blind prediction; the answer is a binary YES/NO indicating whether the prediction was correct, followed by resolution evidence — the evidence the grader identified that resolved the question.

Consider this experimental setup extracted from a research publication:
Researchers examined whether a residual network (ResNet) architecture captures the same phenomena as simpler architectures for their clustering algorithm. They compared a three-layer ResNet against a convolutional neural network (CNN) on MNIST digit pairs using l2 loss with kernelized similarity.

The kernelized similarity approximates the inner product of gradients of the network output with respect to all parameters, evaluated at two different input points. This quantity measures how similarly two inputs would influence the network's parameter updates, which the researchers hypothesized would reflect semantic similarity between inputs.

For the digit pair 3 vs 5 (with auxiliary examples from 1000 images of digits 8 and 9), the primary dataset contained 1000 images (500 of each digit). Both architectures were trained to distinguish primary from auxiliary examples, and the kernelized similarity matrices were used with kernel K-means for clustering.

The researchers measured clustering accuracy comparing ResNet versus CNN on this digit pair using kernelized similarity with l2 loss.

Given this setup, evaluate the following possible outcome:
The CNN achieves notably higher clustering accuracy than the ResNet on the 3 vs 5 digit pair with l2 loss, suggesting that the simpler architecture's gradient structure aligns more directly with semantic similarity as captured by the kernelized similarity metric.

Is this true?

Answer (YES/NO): YES